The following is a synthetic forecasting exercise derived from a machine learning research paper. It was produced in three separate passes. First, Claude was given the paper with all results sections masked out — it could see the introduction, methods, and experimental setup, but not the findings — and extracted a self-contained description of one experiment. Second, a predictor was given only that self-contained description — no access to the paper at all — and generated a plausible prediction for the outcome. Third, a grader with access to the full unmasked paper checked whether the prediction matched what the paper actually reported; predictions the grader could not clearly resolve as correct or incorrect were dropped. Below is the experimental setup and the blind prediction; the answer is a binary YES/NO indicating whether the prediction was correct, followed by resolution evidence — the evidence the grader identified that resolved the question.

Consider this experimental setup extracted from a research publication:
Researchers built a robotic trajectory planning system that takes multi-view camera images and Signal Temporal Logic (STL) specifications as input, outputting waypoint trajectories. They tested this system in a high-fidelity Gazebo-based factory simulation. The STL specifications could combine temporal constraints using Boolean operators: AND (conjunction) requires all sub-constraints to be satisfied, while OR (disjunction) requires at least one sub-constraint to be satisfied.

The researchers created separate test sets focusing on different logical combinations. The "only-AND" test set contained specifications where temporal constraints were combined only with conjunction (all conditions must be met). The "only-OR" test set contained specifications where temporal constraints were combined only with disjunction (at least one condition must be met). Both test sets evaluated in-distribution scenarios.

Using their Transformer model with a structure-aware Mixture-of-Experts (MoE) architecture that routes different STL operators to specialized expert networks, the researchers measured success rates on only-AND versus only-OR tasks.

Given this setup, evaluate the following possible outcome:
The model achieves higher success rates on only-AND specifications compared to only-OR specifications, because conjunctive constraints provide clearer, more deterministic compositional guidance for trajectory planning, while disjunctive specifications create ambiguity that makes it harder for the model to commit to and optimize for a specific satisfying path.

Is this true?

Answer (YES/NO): NO